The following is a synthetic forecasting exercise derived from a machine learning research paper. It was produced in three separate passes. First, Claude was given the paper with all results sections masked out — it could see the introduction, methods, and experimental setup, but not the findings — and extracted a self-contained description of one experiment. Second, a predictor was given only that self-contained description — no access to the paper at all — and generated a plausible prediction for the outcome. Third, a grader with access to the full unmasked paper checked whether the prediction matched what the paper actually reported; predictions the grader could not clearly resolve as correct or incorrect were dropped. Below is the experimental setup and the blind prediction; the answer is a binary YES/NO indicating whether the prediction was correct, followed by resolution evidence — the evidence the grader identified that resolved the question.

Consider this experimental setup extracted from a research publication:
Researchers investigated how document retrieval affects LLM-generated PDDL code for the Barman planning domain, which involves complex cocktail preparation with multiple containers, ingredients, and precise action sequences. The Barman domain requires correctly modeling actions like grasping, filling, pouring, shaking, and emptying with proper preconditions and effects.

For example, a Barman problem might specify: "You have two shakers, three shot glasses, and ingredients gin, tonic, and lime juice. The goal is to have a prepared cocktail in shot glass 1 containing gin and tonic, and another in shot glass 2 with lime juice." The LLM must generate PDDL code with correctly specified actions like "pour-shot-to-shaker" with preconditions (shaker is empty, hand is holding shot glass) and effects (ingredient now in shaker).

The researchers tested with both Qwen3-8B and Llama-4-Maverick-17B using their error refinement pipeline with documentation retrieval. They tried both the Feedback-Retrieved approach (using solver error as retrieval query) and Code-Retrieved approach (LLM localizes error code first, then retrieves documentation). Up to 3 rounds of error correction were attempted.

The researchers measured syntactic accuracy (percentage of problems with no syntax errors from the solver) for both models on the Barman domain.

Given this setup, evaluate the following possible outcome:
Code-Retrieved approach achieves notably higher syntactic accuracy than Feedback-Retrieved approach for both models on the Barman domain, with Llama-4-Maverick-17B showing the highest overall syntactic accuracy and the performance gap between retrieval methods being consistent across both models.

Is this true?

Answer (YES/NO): NO